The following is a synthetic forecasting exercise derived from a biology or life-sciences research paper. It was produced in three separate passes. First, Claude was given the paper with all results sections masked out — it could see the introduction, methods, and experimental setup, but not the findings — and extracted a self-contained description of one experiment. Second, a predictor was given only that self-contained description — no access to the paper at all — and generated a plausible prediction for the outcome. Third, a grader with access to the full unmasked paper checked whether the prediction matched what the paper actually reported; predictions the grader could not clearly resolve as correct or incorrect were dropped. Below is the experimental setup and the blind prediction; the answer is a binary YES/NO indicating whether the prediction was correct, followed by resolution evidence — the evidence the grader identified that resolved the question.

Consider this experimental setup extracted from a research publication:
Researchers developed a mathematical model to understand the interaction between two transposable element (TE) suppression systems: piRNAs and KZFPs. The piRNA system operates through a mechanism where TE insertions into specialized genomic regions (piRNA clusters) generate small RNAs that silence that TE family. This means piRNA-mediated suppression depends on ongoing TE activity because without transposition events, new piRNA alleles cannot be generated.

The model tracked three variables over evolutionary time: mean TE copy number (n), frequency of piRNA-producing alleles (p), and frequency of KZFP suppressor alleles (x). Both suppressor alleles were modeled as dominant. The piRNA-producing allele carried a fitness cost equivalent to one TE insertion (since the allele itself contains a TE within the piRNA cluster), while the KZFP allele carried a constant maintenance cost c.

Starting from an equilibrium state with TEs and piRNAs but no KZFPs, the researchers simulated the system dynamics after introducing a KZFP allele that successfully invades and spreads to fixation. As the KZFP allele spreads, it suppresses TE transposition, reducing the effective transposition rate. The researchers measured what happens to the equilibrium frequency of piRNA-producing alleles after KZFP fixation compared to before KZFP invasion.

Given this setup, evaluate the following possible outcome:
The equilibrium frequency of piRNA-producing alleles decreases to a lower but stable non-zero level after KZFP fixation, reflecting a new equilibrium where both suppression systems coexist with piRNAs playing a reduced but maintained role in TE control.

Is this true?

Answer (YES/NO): YES